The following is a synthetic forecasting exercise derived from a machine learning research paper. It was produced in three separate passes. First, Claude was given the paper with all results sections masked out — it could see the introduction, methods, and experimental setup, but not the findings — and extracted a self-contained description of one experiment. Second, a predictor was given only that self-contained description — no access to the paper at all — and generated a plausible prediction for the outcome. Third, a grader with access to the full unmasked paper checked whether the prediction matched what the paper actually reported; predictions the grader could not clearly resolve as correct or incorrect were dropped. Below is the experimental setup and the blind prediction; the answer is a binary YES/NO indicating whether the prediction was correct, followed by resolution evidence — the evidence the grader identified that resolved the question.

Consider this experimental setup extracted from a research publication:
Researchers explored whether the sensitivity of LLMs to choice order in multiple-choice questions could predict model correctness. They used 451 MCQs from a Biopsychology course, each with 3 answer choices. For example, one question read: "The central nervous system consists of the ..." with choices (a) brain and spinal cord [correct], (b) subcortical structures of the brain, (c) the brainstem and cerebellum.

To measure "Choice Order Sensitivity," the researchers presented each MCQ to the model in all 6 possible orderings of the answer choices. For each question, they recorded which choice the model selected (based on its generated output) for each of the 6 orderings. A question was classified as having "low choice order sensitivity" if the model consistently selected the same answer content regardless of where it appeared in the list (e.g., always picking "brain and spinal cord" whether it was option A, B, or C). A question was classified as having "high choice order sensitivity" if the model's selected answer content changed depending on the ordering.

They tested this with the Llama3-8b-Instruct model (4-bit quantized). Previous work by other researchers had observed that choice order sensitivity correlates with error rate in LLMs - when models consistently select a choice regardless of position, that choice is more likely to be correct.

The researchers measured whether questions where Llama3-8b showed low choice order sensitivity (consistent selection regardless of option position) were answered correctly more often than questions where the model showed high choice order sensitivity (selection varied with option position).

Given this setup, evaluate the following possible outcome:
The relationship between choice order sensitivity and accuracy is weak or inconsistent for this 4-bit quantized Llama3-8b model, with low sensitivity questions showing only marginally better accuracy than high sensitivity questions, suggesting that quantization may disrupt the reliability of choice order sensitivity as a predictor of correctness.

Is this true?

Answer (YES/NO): NO